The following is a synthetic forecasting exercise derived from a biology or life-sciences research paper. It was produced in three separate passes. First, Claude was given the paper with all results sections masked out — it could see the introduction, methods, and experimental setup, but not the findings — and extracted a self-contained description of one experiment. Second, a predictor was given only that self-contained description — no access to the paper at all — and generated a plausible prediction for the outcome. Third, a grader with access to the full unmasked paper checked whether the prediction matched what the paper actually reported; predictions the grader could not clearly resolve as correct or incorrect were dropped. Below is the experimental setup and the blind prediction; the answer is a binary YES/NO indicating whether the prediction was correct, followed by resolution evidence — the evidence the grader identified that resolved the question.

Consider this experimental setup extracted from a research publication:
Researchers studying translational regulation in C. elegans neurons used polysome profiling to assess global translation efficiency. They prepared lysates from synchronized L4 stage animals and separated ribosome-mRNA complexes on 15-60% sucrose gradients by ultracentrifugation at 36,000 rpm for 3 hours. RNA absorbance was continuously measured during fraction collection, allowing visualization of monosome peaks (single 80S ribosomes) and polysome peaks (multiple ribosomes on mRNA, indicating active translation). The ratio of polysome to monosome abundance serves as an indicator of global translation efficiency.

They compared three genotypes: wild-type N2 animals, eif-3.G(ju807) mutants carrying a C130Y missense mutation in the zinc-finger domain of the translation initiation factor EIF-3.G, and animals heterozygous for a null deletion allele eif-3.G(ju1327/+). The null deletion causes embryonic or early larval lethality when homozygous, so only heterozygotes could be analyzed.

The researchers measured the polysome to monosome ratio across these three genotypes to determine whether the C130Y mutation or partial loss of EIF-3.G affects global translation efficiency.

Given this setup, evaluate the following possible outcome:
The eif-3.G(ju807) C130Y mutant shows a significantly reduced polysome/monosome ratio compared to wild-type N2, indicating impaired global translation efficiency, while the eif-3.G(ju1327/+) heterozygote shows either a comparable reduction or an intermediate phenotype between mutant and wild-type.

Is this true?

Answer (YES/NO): NO